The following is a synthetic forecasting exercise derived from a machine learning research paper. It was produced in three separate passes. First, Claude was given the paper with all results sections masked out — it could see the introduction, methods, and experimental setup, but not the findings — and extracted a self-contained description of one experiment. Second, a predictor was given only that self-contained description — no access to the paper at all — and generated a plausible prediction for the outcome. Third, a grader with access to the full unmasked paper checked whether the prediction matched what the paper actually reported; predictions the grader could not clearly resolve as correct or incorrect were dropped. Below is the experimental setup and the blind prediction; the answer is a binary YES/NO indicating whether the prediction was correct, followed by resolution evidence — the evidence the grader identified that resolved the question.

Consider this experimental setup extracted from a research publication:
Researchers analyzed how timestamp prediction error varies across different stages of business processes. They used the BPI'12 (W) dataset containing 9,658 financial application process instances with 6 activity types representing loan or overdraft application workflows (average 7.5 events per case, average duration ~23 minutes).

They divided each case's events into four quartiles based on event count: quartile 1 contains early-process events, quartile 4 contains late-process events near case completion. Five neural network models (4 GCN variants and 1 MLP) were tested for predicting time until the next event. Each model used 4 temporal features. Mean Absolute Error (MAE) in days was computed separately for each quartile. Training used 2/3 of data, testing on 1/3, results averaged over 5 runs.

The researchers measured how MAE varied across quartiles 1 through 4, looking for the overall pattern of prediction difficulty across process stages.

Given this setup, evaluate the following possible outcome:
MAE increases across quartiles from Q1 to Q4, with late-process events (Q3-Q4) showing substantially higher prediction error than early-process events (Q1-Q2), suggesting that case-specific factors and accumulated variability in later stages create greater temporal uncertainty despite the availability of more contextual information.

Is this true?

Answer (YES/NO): NO